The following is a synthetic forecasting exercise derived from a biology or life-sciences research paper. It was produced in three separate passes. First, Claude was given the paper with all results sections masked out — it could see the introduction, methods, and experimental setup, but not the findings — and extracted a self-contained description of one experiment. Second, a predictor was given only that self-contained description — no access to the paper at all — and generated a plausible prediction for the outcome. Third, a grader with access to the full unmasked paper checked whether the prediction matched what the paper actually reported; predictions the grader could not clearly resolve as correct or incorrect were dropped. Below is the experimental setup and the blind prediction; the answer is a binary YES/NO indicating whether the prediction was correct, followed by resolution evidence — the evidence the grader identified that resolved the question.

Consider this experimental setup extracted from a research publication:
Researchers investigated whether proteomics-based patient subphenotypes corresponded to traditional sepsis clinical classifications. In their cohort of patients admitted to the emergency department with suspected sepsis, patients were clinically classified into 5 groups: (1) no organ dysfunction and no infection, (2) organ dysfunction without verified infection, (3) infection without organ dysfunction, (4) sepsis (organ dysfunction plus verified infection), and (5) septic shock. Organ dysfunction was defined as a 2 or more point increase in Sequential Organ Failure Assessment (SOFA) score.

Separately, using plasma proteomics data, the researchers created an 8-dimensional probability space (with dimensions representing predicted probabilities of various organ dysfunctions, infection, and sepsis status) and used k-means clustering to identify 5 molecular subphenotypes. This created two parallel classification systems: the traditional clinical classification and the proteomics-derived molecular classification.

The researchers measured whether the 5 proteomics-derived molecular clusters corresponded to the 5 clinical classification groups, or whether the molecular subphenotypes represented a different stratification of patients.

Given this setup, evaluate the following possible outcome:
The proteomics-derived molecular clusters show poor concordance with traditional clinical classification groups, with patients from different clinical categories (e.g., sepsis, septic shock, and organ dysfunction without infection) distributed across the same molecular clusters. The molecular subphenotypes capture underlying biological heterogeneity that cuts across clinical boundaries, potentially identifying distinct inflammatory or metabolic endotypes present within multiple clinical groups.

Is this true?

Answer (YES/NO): YES